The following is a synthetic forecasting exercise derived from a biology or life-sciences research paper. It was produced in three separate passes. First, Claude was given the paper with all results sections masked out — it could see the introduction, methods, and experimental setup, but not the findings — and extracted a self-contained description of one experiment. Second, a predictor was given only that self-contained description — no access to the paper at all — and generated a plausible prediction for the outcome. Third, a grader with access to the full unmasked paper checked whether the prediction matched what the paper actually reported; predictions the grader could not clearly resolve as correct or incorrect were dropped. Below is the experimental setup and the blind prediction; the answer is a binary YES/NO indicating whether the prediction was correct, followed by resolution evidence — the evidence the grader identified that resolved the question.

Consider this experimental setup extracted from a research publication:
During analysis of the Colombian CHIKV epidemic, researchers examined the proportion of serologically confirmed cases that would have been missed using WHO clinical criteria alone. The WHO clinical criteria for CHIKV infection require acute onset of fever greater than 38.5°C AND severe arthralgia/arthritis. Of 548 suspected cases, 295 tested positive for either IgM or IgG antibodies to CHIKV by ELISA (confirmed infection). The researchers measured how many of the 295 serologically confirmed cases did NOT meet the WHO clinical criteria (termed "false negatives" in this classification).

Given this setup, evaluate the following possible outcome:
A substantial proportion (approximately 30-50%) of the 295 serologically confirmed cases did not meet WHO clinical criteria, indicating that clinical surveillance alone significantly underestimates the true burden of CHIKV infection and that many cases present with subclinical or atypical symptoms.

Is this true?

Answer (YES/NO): YES